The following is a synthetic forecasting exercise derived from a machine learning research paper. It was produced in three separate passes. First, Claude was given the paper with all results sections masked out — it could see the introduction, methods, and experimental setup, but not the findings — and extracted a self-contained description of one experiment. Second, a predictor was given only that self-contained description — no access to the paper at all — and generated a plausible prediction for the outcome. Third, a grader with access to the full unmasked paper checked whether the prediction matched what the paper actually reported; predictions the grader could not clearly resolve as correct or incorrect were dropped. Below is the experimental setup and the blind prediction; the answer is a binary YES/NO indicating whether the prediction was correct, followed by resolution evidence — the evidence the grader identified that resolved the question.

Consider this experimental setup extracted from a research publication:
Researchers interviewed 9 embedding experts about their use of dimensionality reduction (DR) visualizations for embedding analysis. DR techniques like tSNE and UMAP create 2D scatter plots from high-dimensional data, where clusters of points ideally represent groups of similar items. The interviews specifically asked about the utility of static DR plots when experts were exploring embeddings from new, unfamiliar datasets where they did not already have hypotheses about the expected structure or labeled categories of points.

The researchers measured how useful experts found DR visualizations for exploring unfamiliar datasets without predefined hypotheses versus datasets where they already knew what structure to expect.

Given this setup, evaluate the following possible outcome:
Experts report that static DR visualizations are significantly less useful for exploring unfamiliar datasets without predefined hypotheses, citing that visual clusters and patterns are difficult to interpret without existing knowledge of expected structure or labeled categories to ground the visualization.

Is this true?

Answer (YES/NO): YES